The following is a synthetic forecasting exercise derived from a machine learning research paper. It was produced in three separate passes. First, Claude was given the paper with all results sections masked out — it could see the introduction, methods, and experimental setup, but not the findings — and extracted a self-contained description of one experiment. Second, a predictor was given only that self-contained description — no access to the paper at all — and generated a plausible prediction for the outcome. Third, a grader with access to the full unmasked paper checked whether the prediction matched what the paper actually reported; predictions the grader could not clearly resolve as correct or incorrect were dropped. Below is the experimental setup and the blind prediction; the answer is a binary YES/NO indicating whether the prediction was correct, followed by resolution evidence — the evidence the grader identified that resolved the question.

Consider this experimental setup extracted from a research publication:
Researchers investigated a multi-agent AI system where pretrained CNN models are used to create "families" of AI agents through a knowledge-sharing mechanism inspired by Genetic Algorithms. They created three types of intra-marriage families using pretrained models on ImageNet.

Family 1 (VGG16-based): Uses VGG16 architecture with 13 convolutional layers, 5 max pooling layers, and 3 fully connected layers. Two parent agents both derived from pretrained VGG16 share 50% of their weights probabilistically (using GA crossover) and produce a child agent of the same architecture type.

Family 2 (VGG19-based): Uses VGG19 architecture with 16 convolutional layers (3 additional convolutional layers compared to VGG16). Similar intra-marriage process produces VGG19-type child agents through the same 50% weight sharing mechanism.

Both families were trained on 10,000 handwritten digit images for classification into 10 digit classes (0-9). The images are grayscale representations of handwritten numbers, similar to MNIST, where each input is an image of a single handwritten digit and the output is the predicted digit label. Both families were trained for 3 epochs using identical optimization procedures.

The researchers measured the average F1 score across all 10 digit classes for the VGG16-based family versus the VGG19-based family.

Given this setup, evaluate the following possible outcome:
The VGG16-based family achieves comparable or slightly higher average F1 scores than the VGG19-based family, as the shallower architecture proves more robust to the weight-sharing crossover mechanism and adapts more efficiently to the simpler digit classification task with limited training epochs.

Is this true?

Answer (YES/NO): NO